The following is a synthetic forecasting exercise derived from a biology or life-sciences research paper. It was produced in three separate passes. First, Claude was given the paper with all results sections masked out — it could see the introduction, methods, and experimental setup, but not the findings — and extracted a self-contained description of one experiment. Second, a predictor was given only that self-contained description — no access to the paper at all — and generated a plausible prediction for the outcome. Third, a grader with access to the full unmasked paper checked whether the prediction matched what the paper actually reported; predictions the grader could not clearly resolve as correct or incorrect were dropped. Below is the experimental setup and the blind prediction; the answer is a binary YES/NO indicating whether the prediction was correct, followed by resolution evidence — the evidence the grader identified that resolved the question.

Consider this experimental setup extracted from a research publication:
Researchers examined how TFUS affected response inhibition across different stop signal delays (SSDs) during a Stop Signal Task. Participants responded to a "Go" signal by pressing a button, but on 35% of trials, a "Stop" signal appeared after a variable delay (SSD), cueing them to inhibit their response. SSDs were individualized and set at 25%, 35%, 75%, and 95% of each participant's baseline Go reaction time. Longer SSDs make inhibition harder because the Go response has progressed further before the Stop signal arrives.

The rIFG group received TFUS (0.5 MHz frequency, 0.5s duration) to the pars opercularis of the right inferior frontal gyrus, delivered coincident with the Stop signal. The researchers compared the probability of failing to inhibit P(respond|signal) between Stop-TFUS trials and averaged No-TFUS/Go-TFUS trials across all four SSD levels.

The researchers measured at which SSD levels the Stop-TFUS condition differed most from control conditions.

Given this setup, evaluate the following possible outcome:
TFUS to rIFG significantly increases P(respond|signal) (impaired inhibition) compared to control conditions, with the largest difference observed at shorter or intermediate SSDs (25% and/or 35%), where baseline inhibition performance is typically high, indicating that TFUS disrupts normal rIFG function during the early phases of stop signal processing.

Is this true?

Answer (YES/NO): NO